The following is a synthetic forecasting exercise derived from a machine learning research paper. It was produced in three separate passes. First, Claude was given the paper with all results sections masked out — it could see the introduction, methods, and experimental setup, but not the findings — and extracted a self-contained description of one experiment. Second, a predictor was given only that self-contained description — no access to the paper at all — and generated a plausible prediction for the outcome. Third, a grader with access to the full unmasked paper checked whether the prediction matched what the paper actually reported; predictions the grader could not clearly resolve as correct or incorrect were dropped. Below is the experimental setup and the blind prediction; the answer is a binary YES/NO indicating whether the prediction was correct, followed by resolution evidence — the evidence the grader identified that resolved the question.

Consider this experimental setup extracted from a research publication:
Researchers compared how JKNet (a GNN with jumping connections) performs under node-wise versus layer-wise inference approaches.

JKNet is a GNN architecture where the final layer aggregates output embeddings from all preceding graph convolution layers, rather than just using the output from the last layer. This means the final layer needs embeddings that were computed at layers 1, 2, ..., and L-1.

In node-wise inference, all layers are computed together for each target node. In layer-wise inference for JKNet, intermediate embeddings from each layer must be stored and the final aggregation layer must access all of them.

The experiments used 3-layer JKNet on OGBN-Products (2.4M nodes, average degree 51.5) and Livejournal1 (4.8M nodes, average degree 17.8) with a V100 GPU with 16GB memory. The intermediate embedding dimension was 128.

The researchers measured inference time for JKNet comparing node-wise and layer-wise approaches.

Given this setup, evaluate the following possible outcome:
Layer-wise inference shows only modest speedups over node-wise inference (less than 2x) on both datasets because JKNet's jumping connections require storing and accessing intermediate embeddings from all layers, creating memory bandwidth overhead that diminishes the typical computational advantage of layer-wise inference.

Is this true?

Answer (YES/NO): NO